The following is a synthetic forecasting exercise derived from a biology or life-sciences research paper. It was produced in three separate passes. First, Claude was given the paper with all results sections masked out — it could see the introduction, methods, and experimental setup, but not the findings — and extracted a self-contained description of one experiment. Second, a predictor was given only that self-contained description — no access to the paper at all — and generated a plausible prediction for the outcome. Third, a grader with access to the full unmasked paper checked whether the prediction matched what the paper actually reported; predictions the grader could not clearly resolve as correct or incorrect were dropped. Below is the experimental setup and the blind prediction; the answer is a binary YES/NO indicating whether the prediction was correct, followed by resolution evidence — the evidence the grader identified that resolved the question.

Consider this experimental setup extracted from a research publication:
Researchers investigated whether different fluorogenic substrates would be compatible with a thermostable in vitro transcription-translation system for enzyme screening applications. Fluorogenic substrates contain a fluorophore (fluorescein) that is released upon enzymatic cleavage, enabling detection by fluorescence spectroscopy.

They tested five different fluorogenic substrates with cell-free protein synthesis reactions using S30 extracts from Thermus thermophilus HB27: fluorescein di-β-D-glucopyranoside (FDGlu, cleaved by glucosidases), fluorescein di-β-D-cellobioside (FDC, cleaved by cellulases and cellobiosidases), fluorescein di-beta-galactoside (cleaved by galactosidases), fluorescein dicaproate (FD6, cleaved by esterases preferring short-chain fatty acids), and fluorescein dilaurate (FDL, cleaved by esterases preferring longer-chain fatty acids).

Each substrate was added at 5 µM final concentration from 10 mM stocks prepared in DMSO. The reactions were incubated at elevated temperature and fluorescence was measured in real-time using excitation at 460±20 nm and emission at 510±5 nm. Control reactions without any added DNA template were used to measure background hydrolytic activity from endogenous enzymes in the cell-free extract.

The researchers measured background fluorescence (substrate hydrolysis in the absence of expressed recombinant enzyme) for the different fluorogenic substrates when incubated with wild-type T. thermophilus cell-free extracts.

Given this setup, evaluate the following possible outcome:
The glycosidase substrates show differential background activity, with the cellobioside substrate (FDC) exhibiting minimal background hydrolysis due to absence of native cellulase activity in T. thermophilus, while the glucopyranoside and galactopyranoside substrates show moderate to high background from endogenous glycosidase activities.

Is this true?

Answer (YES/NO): NO